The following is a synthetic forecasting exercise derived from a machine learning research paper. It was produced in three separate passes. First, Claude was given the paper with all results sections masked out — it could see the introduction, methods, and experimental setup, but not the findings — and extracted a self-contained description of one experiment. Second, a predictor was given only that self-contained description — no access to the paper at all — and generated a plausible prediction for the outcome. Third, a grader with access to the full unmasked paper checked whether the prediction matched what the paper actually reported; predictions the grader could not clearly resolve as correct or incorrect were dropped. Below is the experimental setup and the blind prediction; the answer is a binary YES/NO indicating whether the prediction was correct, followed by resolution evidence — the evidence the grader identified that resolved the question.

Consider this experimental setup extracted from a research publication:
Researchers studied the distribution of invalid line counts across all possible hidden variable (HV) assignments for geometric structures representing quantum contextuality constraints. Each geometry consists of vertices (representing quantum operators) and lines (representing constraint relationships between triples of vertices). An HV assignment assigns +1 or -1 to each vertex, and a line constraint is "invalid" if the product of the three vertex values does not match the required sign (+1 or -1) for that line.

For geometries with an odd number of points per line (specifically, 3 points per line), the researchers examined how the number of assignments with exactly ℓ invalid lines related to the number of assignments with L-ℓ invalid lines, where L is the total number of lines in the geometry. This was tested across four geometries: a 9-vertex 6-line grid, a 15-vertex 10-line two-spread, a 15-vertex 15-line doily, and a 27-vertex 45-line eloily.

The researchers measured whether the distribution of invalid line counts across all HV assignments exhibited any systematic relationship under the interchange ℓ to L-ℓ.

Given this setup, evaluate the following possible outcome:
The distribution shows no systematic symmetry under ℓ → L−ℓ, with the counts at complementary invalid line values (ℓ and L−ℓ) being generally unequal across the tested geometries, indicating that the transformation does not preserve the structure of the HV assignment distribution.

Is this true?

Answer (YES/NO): NO